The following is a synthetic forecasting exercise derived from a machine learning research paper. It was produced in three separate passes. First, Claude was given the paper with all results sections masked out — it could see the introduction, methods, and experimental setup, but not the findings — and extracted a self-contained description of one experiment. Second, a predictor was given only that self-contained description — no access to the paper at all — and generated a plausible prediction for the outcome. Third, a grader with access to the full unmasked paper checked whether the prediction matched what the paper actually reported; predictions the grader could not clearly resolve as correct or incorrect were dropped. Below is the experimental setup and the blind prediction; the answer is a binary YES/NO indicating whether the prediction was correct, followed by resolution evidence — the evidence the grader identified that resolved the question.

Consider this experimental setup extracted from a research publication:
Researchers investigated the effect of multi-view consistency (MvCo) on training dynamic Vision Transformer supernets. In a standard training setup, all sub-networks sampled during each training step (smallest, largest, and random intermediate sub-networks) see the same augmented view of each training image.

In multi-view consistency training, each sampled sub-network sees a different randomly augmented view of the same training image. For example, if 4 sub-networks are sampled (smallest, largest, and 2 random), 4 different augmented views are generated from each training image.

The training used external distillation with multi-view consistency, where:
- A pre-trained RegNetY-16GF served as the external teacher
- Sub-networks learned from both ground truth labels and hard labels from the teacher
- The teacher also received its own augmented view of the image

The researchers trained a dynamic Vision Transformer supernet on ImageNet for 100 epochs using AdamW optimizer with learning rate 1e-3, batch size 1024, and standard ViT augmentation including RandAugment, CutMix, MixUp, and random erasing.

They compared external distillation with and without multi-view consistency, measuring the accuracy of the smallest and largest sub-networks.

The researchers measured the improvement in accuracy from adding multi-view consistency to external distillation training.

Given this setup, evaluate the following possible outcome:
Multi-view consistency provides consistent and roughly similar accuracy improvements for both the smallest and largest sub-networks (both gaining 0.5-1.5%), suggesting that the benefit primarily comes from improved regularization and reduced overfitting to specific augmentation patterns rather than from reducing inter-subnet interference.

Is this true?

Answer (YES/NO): NO